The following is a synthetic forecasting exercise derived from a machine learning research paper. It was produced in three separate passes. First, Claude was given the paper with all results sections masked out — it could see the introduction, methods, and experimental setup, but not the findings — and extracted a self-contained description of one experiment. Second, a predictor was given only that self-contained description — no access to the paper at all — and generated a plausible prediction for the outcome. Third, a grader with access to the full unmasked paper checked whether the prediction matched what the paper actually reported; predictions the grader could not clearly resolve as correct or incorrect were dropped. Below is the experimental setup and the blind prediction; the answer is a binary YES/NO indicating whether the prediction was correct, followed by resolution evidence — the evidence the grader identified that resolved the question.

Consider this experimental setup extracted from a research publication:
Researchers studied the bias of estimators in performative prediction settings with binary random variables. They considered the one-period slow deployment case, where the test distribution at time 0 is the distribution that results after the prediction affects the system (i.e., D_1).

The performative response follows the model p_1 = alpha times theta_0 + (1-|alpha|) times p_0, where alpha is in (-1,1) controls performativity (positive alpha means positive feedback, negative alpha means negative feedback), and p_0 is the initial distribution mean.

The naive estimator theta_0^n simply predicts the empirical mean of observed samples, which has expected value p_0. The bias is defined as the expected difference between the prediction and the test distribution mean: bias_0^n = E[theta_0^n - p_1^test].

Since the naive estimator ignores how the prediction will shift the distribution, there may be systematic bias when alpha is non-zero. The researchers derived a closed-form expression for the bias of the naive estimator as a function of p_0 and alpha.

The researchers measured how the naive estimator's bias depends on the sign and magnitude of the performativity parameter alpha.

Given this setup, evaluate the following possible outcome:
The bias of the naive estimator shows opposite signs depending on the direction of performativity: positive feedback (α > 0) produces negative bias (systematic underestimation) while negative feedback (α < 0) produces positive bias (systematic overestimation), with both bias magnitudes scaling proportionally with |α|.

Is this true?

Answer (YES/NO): NO